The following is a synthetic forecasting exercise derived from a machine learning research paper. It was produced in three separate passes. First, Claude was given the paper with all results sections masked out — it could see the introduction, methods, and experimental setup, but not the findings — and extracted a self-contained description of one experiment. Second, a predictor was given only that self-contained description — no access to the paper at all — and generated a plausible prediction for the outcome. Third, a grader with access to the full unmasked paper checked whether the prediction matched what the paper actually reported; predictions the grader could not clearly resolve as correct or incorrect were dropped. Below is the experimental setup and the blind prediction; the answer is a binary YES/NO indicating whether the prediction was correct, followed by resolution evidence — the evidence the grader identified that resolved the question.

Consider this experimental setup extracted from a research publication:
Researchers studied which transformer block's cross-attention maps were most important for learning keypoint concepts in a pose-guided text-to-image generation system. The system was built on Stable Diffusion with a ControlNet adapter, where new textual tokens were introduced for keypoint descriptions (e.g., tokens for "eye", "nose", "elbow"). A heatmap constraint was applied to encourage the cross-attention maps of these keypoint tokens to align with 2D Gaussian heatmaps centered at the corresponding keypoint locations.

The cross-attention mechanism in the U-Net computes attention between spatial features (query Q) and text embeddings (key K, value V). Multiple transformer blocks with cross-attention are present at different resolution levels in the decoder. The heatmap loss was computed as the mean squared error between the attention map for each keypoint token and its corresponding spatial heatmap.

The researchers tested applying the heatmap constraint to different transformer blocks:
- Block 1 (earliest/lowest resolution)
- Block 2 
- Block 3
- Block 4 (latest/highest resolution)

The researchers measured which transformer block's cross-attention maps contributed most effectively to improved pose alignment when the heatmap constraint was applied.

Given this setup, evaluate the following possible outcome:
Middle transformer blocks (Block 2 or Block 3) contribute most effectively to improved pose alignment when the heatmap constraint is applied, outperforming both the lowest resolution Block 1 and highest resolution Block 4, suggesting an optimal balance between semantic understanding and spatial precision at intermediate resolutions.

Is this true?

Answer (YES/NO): YES